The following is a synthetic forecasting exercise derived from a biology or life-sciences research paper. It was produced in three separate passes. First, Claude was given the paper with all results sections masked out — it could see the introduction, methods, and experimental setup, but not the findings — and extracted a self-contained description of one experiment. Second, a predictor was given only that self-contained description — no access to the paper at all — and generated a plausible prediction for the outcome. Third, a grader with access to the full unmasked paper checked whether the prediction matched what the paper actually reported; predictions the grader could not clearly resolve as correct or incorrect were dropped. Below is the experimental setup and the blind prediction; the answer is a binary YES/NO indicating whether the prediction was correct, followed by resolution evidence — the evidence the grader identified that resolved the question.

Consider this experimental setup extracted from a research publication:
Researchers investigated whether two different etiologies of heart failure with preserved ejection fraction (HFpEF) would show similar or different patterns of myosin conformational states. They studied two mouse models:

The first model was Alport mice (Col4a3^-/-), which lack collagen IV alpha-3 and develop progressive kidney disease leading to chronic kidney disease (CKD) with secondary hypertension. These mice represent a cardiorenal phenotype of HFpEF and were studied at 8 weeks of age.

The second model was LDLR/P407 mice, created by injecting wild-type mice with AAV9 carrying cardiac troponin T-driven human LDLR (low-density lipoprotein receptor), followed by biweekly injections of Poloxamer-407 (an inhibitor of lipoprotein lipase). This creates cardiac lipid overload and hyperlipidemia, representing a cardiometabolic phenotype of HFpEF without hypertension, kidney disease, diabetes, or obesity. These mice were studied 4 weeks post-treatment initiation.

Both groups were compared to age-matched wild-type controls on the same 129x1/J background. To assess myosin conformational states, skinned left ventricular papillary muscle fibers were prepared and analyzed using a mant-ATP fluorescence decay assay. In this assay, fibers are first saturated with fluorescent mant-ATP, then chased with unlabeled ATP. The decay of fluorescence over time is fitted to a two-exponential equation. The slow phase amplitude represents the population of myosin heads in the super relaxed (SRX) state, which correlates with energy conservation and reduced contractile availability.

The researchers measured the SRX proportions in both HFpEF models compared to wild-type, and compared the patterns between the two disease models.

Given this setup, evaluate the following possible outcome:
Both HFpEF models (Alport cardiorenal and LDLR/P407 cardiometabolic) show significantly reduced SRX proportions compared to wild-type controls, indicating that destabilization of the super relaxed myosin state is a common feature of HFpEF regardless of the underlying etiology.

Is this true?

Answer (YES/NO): NO